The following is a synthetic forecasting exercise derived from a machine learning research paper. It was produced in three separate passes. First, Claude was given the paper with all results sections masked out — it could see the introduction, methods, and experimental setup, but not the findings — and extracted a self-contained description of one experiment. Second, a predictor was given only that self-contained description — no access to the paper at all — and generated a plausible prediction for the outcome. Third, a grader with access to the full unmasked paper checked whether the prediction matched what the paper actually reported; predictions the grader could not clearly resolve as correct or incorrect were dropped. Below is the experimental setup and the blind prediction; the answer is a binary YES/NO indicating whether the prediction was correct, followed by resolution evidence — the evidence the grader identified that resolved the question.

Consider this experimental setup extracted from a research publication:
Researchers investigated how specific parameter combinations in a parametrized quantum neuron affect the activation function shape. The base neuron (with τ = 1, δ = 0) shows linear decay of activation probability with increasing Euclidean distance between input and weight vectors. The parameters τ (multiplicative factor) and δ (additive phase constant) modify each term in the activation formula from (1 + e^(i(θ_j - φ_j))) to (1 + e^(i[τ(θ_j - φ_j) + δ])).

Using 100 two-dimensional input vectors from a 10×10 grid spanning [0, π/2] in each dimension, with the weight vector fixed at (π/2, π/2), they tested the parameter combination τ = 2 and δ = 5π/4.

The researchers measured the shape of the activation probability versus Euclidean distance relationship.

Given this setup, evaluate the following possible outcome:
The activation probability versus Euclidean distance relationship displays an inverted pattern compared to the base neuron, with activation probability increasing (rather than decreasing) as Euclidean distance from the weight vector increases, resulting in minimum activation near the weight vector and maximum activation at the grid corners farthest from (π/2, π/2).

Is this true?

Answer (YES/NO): YES